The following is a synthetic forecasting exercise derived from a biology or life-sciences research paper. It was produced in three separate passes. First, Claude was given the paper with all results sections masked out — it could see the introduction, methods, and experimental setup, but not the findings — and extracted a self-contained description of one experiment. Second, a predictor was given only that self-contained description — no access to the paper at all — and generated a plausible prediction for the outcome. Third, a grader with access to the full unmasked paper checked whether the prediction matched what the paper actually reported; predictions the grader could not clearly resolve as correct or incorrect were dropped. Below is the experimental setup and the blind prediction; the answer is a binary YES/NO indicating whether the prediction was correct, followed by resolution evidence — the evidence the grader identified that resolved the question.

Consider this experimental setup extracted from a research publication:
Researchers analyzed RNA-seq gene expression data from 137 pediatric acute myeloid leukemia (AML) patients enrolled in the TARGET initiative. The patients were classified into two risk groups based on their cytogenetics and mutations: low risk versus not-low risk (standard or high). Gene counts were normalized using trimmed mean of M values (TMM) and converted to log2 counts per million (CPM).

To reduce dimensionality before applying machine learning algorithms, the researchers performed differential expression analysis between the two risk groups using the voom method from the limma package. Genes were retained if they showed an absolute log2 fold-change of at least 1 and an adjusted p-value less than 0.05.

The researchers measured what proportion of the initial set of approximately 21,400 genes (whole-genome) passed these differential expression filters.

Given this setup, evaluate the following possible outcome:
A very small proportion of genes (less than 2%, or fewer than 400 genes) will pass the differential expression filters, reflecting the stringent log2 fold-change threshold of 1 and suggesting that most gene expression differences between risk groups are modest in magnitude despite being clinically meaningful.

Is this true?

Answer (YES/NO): NO